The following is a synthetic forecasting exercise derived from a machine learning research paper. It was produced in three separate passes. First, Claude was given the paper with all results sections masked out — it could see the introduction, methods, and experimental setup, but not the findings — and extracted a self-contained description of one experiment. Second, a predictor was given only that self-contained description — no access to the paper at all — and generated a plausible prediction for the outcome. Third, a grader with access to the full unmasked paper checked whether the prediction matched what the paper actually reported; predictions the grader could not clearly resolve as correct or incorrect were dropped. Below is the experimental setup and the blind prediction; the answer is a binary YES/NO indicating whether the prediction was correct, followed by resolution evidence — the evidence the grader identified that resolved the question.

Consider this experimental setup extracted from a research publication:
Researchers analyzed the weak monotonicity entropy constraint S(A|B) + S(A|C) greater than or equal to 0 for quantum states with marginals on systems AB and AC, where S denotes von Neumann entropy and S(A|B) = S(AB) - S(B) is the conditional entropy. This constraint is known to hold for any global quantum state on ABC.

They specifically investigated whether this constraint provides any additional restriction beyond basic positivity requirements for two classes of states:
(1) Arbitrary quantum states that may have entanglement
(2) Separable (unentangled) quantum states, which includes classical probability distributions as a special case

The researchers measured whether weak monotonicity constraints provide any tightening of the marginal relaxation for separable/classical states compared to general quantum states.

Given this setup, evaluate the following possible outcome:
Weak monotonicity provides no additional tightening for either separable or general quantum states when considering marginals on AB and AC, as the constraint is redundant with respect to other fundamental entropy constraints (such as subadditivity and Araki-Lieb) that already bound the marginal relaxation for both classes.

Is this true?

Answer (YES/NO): NO